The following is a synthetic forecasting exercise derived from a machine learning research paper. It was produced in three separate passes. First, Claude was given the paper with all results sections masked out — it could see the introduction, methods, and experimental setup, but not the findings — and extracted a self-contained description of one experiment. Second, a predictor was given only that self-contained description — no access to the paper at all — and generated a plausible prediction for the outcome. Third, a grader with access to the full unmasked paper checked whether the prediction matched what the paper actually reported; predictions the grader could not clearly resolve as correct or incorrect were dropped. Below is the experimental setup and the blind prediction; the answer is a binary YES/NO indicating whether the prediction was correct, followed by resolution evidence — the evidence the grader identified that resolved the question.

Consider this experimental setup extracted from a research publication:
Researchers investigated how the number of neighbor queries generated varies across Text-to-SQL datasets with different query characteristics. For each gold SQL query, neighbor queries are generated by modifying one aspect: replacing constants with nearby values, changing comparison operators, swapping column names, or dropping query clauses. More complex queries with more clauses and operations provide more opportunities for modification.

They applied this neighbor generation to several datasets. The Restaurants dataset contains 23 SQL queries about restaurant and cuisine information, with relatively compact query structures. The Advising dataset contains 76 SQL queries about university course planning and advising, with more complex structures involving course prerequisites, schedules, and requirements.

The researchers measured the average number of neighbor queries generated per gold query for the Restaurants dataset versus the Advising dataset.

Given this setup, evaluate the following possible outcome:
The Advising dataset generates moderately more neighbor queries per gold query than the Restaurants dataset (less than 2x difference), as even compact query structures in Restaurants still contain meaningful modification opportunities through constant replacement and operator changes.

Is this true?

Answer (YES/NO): YES